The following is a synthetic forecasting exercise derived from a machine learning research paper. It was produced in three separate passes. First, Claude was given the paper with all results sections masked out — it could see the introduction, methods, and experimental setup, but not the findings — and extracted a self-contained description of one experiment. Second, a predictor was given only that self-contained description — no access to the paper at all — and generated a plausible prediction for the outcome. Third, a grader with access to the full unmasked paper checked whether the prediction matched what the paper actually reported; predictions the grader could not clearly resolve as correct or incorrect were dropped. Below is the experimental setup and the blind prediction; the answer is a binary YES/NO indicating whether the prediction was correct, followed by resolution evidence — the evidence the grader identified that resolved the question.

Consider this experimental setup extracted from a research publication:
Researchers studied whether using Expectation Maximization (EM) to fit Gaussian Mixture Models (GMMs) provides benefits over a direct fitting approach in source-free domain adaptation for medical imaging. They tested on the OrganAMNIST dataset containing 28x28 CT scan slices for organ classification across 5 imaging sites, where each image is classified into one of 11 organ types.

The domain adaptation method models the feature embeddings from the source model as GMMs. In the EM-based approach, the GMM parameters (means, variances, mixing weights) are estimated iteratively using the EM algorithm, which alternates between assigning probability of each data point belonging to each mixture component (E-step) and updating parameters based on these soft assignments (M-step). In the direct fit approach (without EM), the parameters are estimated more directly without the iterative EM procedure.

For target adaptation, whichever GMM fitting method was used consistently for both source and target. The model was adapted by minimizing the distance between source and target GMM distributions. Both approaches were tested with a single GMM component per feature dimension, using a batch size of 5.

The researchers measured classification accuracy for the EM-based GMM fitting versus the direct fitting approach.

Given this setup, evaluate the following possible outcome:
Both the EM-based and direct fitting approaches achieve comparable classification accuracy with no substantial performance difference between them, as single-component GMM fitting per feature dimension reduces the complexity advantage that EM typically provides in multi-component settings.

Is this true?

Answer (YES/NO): NO